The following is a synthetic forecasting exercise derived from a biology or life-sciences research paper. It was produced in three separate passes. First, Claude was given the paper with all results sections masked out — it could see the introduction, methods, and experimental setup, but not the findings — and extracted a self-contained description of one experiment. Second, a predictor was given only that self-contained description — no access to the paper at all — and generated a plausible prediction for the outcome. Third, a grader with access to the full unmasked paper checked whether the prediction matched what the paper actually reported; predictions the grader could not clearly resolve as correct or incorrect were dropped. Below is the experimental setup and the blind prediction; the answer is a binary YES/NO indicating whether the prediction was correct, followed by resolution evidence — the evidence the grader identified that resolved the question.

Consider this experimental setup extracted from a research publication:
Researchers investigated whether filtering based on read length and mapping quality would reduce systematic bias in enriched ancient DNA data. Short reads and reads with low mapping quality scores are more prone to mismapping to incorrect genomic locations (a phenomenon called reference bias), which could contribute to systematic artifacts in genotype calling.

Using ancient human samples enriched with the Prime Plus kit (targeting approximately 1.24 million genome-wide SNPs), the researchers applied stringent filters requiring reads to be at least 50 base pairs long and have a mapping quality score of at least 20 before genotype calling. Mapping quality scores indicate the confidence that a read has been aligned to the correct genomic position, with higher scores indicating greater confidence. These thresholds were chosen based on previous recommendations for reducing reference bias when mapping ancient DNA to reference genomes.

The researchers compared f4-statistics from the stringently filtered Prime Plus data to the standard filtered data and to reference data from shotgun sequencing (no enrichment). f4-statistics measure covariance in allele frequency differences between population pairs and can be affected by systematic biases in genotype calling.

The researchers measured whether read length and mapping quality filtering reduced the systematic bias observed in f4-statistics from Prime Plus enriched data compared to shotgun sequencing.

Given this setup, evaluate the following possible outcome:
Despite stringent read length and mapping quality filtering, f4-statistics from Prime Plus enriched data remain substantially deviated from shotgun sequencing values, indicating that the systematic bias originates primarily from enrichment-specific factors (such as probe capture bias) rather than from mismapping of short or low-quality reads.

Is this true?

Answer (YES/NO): YES